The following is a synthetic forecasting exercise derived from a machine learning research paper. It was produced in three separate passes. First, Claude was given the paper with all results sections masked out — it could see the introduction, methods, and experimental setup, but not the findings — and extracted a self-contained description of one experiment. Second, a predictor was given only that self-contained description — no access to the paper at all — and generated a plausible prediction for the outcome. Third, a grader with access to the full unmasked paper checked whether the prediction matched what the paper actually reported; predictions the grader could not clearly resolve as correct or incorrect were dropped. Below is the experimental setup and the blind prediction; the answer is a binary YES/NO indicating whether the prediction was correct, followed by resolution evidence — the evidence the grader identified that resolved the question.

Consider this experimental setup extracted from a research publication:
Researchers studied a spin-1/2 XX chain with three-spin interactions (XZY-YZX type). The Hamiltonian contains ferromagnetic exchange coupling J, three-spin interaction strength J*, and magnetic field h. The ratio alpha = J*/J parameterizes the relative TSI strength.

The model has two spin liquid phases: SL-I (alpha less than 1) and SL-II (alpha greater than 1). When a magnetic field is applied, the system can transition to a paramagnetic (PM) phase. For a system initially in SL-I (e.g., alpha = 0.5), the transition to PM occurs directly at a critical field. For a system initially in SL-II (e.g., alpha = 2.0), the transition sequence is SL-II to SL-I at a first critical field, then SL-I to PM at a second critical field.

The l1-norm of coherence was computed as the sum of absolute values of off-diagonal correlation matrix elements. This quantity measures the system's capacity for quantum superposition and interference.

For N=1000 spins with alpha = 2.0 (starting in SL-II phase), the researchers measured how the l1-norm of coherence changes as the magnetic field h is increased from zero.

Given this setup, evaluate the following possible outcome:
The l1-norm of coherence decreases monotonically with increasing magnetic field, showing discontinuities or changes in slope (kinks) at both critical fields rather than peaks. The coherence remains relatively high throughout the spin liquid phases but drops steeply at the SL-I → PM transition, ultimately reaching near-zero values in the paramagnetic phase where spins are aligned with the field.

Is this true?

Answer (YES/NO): NO